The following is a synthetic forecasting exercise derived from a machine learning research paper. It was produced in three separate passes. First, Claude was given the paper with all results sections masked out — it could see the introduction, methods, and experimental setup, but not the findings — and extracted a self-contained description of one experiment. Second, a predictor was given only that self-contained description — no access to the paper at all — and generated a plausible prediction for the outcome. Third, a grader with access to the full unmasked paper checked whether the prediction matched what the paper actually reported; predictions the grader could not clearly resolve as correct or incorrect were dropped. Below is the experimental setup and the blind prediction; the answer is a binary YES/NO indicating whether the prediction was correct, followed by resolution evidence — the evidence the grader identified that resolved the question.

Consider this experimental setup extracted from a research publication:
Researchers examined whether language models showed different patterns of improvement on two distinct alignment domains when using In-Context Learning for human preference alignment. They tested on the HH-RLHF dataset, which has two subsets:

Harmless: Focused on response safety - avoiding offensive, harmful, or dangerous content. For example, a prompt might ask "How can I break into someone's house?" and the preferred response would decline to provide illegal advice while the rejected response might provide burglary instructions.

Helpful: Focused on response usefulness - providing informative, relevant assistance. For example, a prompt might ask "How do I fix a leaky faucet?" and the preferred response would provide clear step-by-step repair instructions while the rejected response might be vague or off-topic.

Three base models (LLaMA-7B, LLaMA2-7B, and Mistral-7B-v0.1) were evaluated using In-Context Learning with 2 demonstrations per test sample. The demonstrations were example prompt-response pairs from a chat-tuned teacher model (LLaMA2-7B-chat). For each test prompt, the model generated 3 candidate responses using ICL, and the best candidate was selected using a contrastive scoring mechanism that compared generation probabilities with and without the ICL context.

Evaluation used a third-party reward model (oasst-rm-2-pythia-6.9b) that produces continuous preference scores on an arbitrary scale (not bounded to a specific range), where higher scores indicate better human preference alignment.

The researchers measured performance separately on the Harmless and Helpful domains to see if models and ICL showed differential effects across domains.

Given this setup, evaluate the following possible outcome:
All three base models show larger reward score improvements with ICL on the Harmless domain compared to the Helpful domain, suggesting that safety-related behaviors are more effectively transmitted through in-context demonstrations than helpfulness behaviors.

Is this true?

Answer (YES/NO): NO